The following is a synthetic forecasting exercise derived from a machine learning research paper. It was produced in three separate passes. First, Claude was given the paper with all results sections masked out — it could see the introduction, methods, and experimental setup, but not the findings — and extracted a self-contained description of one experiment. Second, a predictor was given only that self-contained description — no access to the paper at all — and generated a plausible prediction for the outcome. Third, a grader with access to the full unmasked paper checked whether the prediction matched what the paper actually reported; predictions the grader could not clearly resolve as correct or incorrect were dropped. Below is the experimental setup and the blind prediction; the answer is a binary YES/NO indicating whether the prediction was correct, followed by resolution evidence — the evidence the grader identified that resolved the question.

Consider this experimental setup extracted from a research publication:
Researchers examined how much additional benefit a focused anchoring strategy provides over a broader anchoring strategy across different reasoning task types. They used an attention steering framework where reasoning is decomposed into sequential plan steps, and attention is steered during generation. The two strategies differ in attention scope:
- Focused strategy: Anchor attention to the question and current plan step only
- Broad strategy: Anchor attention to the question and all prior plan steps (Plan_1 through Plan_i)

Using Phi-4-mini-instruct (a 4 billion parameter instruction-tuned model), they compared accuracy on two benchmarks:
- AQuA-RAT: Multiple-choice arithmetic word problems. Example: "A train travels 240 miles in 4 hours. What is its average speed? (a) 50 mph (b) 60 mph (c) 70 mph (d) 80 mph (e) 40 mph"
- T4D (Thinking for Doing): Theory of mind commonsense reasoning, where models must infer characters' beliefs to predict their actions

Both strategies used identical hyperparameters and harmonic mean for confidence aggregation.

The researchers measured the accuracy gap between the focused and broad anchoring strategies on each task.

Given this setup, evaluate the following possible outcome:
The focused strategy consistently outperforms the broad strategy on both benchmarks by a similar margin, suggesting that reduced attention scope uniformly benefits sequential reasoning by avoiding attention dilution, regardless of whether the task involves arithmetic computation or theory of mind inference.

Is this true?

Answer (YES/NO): NO